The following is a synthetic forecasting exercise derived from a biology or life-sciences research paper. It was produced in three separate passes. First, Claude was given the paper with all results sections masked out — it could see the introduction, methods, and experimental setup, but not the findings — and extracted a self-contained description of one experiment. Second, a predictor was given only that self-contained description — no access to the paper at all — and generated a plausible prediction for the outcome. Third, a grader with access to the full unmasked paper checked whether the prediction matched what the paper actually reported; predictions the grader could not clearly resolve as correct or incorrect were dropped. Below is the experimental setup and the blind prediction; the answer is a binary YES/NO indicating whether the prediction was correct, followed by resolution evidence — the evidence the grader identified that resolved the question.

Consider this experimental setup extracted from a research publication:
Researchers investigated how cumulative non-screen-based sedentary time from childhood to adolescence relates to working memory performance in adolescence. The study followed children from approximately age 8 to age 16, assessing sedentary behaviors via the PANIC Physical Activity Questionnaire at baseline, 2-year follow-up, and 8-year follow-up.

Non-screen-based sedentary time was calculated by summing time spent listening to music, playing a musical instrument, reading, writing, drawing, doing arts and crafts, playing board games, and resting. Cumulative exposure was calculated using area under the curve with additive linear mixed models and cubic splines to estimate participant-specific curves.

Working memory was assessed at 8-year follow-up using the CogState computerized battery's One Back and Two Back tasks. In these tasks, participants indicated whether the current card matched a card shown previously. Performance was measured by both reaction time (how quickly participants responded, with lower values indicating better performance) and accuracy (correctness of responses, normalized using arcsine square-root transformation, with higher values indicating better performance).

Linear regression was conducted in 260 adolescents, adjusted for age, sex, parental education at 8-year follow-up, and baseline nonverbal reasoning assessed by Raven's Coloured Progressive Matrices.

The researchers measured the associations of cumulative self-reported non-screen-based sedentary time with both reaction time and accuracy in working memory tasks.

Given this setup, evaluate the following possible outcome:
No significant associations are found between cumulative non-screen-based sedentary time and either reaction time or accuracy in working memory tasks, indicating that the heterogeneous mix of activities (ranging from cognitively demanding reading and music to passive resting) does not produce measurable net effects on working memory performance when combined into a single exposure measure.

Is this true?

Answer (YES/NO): NO